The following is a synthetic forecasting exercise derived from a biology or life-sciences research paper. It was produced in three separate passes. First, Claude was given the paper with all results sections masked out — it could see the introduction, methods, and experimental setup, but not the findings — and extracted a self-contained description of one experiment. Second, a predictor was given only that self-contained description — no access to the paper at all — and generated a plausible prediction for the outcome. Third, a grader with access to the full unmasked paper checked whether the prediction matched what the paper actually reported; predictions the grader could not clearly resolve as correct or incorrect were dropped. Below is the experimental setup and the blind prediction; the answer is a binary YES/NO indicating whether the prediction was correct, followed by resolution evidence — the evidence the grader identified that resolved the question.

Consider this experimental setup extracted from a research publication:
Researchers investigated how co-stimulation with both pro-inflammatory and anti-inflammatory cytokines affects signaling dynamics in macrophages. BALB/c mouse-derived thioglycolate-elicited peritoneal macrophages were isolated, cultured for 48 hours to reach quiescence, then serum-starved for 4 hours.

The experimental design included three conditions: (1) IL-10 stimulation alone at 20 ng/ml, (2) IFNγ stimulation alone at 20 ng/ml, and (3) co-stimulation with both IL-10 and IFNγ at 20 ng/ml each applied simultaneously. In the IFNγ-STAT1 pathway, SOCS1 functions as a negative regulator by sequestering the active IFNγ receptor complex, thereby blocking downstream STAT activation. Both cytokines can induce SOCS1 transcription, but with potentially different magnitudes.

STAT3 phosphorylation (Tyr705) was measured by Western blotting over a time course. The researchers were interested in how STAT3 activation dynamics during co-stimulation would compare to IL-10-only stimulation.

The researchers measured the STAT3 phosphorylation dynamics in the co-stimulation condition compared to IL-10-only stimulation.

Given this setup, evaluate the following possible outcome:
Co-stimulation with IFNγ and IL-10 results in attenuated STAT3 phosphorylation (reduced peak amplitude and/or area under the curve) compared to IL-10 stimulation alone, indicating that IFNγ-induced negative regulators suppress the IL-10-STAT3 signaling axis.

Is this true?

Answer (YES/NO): NO